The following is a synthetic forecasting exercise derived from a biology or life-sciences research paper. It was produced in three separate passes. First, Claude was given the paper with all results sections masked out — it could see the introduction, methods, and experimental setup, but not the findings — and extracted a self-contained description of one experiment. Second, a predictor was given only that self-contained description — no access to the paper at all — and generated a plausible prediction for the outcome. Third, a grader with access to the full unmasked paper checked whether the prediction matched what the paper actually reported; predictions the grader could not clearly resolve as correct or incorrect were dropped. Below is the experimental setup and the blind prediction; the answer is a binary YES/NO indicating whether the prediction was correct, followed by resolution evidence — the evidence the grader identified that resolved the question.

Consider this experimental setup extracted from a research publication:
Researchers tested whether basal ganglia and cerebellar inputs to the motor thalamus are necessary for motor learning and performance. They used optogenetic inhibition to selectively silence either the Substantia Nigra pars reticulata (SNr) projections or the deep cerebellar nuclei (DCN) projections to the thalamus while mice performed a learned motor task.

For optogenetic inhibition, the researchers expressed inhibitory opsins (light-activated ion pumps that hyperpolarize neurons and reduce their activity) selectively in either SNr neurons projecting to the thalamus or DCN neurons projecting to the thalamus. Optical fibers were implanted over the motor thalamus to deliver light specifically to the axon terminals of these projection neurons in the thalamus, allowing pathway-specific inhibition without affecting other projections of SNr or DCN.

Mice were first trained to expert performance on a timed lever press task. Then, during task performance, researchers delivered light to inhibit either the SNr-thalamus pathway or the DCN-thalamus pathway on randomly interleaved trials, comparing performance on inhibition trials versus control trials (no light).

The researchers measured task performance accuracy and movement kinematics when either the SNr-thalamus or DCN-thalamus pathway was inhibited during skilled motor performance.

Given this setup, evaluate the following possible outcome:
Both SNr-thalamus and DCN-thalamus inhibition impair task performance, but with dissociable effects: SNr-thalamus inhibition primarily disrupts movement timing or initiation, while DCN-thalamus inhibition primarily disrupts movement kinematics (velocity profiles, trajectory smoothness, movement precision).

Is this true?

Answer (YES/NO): NO